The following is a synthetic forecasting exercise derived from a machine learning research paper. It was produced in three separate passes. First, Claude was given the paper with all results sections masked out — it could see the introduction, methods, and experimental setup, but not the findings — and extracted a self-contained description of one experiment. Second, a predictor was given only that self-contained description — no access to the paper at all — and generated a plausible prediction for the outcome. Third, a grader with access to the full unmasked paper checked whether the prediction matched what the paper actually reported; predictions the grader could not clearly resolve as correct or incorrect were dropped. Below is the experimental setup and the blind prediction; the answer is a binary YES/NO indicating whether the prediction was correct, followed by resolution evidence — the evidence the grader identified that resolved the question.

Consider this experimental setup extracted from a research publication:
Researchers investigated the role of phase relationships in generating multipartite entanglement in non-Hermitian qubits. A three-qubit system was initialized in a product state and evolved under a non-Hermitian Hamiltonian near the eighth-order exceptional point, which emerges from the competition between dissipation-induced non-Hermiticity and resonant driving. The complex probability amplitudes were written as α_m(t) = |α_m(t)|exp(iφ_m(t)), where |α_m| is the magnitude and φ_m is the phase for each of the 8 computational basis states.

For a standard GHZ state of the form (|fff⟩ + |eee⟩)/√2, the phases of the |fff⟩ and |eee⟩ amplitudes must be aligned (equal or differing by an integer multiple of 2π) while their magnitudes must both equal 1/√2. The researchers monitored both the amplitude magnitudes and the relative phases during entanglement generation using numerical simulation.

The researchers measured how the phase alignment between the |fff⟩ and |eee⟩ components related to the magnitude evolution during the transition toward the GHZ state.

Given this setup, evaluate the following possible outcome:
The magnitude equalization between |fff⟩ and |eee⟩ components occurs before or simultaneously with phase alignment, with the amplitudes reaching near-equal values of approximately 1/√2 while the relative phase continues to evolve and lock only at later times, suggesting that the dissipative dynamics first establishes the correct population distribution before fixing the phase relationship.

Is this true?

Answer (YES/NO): NO